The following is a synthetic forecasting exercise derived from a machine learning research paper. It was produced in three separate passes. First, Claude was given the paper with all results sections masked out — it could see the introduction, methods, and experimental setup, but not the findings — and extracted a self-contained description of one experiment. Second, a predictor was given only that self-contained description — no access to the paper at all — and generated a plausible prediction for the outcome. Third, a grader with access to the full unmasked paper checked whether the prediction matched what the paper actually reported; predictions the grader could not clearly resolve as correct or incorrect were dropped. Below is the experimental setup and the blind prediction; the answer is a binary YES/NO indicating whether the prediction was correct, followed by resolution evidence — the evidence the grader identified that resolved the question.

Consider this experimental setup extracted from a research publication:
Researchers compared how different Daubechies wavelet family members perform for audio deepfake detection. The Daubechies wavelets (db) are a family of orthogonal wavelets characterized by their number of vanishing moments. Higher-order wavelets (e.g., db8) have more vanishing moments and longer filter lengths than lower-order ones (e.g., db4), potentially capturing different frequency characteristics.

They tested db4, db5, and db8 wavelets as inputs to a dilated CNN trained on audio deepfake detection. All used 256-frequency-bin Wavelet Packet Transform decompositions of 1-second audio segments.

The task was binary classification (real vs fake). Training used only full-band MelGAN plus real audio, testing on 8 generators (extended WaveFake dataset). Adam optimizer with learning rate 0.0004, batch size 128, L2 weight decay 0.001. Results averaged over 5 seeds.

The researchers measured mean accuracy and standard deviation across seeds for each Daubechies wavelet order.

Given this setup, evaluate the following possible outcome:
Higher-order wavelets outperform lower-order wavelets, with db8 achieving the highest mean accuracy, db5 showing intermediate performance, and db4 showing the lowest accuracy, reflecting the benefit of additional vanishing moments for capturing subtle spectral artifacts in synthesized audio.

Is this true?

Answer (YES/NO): NO